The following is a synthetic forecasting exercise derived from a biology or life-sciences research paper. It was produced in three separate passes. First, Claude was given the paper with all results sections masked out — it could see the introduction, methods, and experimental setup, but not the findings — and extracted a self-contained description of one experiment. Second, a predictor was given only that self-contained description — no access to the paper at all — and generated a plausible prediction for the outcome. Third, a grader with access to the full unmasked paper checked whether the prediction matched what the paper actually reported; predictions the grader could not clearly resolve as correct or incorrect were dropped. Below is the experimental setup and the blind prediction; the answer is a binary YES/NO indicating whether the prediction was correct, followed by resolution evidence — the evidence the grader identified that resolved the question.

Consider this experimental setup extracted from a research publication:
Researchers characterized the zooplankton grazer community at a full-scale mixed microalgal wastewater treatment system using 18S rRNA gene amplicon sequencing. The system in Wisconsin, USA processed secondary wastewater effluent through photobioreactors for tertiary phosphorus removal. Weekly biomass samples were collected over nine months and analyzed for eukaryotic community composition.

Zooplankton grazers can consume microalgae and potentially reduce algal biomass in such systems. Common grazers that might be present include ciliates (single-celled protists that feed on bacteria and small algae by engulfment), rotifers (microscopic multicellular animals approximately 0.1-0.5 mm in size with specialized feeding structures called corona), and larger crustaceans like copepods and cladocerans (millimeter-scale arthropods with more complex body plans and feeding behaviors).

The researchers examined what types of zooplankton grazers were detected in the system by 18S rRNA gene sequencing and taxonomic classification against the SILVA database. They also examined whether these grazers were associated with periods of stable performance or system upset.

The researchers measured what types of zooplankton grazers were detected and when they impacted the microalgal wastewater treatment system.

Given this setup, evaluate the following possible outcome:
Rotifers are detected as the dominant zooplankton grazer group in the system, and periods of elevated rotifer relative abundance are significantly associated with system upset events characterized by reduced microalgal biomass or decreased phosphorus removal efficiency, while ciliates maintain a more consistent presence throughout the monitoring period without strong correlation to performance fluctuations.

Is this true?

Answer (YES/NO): NO